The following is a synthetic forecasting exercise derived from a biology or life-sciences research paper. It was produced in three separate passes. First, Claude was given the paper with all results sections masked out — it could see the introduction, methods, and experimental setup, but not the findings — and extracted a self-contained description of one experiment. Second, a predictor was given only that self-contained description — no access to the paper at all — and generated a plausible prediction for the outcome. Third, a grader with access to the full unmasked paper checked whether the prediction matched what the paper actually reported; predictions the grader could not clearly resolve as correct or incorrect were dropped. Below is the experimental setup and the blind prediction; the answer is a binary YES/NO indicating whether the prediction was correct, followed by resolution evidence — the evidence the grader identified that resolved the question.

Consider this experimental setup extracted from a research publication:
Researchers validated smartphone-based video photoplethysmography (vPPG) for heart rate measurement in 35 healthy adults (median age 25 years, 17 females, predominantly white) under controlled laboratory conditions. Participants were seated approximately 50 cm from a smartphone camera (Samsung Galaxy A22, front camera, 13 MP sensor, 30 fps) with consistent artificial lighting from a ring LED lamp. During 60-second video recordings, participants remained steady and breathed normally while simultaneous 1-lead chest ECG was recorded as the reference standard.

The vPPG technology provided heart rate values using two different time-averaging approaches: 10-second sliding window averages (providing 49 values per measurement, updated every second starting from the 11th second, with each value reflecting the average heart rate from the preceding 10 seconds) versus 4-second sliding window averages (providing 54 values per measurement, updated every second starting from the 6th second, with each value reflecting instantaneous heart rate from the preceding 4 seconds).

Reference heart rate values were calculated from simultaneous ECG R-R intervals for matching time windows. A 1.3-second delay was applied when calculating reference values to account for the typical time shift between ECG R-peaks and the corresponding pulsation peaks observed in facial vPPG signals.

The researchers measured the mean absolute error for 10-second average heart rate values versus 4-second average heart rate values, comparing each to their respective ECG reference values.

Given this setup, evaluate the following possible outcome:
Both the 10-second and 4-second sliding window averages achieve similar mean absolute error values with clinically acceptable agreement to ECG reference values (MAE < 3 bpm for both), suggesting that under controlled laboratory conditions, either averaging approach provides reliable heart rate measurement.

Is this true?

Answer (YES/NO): NO